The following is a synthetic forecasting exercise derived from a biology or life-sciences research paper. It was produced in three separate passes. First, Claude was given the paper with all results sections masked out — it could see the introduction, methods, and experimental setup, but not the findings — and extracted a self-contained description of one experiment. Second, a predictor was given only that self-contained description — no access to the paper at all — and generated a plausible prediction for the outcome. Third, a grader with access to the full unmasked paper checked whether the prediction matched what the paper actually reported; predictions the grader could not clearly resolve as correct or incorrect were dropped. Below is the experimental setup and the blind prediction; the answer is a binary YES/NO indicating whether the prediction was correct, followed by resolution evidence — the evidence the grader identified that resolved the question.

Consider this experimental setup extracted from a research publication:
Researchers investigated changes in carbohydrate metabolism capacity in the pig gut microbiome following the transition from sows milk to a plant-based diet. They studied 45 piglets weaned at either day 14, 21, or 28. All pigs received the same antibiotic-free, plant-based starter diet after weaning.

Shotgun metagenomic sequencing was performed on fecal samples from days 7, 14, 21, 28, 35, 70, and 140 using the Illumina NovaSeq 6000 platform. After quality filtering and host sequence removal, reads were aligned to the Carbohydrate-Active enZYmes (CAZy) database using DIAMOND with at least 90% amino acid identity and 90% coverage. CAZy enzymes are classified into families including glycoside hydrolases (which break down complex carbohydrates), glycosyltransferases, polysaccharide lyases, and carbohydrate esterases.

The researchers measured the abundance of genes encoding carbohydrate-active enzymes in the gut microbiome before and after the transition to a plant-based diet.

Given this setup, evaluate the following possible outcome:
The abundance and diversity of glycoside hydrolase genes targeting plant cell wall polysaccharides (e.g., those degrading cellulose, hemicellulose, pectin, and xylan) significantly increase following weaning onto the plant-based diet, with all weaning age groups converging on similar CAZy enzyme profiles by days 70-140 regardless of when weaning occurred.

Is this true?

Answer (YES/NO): NO